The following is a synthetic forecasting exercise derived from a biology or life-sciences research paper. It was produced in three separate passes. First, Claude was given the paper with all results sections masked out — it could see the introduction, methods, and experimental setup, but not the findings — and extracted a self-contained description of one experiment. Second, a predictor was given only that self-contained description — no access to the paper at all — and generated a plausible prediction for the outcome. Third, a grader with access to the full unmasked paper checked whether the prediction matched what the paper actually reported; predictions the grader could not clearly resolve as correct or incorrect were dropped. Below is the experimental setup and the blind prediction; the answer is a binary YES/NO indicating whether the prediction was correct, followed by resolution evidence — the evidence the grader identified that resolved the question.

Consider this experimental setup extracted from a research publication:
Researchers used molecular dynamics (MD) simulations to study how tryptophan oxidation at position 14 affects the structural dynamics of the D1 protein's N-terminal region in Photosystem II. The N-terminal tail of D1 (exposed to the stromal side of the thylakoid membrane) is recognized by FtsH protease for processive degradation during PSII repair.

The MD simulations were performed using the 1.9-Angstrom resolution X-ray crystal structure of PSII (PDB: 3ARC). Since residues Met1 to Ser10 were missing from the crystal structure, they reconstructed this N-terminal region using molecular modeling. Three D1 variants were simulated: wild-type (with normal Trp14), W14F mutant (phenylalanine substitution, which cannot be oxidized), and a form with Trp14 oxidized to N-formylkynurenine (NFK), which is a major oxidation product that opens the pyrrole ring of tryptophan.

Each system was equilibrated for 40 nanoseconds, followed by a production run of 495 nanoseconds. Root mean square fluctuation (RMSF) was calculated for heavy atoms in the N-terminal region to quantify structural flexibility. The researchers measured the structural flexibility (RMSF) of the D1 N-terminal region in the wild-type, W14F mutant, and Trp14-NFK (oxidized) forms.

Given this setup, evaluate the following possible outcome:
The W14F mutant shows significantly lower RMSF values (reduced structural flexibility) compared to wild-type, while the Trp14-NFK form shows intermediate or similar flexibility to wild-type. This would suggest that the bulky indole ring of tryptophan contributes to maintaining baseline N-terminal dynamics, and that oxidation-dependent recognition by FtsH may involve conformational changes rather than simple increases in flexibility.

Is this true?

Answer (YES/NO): NO